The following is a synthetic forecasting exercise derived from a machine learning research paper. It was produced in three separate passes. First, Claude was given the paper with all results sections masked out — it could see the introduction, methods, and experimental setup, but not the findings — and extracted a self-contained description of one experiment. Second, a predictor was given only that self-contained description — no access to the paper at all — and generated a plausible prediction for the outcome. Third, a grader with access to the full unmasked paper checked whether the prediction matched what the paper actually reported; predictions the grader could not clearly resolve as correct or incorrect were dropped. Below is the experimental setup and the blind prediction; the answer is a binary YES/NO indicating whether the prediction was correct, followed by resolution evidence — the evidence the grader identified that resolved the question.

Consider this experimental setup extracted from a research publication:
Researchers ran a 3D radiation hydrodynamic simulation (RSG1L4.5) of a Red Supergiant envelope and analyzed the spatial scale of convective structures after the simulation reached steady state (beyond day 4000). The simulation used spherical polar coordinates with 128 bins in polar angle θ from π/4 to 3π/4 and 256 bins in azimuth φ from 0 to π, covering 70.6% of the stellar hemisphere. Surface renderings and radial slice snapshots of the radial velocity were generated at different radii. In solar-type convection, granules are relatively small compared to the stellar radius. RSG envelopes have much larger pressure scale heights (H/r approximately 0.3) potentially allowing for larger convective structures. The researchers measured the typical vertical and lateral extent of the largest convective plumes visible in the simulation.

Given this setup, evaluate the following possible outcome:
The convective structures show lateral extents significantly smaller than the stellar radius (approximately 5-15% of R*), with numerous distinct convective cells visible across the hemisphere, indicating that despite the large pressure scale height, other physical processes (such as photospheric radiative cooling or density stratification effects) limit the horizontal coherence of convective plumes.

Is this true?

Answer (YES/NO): NO